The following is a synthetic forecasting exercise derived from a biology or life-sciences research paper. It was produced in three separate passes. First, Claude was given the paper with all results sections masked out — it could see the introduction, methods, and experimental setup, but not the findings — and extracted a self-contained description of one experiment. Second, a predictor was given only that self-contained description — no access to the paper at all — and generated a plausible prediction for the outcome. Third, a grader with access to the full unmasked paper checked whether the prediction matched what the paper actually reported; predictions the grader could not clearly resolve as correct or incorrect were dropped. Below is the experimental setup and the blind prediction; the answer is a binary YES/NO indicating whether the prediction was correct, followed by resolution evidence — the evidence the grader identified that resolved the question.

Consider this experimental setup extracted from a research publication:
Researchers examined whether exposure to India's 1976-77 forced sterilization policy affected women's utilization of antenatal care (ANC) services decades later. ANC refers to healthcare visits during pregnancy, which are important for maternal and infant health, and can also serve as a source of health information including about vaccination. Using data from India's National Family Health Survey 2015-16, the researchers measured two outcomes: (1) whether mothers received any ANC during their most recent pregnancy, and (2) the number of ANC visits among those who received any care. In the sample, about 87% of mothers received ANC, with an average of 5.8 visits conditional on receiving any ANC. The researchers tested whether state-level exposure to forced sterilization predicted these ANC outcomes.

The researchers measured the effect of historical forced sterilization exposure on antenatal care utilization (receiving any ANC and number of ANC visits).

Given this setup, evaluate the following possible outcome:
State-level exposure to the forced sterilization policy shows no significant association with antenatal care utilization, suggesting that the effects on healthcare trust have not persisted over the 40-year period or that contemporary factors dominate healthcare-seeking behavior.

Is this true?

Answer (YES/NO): NO